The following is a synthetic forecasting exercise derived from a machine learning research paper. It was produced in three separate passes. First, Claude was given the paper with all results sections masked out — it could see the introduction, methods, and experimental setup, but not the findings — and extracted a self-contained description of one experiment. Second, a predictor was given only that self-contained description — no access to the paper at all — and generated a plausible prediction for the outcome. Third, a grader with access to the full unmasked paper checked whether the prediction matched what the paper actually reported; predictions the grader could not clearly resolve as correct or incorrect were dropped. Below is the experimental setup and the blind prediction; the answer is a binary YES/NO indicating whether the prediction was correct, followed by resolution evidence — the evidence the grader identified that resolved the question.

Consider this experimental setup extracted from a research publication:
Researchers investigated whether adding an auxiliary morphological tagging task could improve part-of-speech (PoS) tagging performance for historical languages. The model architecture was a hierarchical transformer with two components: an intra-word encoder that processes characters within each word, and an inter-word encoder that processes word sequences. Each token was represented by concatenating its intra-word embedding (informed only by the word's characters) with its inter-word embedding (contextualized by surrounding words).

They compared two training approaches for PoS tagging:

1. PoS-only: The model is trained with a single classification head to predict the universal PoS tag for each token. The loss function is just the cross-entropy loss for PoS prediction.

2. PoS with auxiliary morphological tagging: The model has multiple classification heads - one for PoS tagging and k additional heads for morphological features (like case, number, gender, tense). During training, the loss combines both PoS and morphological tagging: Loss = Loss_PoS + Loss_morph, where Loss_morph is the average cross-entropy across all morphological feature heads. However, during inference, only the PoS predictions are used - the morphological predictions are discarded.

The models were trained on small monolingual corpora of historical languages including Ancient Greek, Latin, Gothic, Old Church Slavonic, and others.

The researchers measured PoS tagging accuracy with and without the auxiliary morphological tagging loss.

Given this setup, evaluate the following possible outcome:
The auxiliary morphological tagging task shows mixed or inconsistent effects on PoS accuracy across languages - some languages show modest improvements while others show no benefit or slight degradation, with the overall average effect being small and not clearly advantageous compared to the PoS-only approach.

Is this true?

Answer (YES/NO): NO